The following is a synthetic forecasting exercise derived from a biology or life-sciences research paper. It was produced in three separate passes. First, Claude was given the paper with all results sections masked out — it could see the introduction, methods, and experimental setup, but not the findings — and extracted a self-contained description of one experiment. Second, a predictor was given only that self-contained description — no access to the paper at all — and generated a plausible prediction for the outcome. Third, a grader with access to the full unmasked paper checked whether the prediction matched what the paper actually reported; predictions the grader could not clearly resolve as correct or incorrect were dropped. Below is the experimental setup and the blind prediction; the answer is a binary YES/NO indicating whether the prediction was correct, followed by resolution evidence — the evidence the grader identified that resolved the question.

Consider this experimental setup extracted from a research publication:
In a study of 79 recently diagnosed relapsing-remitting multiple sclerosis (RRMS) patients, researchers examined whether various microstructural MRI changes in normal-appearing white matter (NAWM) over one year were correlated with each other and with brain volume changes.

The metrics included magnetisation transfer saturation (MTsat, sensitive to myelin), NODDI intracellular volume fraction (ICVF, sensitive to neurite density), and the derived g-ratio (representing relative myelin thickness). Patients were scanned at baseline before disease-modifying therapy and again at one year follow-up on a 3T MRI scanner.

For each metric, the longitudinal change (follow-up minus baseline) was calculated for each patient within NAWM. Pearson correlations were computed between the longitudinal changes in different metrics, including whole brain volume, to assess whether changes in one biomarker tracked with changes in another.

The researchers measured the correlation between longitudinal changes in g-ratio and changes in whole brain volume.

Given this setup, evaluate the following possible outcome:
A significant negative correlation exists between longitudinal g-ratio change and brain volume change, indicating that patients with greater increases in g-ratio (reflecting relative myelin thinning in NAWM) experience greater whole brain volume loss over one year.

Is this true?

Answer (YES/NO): NO